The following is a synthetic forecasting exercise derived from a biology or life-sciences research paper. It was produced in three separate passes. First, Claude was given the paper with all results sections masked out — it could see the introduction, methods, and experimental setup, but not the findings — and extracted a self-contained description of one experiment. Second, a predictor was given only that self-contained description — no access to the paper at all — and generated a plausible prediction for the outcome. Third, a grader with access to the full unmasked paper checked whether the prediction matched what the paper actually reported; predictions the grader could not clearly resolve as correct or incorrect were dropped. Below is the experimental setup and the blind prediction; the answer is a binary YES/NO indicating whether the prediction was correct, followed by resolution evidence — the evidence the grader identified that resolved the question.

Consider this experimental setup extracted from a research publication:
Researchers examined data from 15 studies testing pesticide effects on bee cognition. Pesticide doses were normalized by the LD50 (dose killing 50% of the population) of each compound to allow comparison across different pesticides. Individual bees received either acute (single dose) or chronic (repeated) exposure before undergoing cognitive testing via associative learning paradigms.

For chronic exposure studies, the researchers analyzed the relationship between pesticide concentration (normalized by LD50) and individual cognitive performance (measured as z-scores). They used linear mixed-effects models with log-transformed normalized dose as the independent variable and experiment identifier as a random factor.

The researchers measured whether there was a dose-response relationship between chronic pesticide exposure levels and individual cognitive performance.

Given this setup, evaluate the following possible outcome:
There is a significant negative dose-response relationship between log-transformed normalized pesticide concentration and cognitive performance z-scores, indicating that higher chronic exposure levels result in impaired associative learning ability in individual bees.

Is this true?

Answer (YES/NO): YES